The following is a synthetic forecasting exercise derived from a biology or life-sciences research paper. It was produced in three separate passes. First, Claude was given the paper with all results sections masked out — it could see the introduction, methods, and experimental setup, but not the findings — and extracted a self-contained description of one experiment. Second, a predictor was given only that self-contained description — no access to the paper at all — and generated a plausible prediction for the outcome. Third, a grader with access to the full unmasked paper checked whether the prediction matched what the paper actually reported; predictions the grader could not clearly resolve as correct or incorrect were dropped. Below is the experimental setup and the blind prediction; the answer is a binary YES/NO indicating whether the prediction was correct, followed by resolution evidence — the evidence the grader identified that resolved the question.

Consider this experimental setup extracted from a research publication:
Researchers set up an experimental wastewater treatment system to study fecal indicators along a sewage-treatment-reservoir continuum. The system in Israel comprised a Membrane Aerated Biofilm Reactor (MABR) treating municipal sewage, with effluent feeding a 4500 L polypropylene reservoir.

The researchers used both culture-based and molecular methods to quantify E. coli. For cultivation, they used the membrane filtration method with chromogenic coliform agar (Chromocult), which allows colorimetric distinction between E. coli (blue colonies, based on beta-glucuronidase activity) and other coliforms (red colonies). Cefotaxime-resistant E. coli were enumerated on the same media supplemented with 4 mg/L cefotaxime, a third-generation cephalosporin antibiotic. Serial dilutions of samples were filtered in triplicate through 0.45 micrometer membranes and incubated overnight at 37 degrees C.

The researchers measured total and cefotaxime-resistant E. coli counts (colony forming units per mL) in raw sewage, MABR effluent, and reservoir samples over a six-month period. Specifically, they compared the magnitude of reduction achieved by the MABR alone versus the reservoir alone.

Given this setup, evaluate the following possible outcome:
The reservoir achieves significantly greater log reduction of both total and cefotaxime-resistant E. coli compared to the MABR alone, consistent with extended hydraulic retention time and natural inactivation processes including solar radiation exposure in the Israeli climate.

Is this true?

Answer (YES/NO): NO